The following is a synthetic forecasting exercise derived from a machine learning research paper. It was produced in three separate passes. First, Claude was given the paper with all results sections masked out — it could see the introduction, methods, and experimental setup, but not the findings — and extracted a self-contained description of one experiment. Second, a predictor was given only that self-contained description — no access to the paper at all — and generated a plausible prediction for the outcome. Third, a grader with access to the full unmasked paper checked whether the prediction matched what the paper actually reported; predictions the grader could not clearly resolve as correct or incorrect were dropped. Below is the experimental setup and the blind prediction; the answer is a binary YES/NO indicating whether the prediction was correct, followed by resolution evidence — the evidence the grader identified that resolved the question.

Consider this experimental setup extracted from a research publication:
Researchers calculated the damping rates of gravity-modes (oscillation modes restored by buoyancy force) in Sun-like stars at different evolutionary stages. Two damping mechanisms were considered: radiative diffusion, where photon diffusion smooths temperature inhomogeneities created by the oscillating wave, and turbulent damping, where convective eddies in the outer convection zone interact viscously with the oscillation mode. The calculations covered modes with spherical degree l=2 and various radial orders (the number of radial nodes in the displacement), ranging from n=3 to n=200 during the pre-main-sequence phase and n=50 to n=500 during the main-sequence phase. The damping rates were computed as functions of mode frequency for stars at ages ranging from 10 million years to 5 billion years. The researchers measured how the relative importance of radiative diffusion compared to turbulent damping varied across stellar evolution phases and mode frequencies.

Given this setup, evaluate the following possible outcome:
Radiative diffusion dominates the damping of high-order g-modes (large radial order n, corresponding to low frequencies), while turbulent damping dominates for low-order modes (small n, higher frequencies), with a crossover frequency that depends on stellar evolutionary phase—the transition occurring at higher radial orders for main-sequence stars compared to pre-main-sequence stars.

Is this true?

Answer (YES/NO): NO